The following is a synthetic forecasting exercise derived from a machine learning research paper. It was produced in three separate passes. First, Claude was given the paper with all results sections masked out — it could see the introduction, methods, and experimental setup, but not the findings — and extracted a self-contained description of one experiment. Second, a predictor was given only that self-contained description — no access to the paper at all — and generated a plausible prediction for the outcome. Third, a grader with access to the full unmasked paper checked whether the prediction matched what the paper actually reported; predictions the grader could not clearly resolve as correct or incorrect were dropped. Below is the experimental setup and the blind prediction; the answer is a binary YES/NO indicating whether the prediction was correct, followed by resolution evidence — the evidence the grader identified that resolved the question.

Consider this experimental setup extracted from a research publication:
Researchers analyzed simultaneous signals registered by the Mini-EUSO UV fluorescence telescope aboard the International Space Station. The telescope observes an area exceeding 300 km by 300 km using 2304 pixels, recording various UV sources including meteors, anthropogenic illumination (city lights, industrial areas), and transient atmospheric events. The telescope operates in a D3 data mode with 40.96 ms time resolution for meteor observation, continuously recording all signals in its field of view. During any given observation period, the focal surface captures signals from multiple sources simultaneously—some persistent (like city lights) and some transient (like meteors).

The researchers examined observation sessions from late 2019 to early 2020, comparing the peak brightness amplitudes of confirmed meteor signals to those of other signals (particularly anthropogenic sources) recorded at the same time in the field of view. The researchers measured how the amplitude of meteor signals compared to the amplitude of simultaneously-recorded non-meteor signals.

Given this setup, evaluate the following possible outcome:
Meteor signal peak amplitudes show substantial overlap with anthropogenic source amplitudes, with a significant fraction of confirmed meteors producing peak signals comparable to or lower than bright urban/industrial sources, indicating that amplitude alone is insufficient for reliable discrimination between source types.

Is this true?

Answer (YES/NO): YES